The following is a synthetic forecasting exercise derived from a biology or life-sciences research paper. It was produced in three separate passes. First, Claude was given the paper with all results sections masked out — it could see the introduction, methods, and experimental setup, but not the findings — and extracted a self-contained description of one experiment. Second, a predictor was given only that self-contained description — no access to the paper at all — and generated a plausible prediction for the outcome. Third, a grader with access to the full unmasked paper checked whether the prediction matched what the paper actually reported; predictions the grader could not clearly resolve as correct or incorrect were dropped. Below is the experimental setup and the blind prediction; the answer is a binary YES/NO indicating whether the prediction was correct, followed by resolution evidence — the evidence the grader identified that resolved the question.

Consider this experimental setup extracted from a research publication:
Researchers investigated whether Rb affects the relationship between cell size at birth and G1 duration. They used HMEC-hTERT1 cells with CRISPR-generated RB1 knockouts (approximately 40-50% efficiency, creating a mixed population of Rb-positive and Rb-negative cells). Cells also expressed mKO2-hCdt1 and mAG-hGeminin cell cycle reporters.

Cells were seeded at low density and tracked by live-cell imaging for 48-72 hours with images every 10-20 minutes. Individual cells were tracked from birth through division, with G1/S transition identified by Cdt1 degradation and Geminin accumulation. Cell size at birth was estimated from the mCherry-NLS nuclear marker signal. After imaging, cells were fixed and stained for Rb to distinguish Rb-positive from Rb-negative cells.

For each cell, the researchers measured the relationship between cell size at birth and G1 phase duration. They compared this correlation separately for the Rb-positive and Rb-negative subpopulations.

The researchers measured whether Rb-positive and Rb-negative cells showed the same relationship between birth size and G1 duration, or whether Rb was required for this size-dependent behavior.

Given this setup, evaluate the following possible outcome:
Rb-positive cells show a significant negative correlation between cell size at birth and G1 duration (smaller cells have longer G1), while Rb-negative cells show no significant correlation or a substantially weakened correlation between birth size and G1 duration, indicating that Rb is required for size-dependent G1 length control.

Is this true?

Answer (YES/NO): YES